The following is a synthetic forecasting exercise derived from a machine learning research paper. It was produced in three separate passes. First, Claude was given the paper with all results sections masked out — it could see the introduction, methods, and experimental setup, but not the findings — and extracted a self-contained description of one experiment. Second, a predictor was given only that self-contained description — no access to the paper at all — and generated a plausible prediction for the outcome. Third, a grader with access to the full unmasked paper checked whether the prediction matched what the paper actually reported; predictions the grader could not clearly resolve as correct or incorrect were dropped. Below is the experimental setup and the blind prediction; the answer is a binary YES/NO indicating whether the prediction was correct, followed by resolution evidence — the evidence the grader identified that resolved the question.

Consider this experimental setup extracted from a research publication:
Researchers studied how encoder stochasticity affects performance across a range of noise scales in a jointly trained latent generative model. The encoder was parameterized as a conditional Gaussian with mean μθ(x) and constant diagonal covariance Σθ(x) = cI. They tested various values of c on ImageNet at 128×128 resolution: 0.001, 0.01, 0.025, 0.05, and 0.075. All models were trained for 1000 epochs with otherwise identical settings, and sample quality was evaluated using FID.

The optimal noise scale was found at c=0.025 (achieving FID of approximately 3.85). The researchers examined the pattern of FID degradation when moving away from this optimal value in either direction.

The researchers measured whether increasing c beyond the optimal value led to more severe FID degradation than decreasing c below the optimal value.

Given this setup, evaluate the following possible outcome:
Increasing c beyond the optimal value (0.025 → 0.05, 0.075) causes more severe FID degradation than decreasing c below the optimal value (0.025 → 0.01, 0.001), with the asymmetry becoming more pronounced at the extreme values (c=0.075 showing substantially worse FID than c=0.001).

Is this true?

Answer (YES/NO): YES